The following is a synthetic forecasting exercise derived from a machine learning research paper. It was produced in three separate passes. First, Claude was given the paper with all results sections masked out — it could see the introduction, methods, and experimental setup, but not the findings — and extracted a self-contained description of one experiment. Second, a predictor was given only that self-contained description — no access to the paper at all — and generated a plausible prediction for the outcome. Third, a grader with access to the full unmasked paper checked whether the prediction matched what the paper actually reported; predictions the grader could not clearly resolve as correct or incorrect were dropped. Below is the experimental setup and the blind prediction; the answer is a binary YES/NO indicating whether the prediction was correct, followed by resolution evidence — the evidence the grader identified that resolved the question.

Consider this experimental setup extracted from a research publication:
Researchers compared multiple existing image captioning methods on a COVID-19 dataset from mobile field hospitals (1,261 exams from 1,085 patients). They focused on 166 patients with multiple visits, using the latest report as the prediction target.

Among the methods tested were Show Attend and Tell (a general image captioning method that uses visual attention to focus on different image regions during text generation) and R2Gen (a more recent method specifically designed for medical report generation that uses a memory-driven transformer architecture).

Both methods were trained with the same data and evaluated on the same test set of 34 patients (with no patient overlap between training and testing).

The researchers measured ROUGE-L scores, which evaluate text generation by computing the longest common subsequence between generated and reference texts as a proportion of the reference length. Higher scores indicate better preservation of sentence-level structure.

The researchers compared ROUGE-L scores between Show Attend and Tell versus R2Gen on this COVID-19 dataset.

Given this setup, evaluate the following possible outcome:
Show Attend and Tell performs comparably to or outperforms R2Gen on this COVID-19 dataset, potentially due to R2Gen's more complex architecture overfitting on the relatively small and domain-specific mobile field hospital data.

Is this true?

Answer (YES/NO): YES